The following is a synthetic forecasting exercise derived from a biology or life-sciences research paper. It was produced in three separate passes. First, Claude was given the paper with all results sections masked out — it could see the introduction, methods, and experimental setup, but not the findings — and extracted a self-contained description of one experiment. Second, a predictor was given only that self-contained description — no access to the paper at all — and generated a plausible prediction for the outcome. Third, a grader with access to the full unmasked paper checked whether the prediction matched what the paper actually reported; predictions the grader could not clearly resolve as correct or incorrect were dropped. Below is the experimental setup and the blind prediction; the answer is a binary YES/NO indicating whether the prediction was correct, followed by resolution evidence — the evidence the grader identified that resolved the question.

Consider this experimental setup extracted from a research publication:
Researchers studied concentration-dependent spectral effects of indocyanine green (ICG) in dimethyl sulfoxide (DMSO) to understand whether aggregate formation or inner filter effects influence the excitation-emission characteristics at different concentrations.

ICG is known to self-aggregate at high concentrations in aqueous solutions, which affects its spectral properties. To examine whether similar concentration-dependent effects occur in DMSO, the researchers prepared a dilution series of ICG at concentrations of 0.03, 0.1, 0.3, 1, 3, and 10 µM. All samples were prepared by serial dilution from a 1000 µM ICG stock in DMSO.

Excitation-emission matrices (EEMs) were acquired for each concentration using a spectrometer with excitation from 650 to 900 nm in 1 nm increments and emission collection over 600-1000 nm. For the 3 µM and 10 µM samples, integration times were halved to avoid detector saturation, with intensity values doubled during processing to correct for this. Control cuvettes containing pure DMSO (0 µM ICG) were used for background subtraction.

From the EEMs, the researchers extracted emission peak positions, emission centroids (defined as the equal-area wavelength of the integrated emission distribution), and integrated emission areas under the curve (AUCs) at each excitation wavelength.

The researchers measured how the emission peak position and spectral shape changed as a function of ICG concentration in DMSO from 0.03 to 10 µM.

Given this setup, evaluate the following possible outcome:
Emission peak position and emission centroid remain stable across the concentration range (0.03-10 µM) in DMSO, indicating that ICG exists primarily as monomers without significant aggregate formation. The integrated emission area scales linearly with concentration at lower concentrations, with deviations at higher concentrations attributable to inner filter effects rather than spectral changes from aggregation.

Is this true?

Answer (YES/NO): NO